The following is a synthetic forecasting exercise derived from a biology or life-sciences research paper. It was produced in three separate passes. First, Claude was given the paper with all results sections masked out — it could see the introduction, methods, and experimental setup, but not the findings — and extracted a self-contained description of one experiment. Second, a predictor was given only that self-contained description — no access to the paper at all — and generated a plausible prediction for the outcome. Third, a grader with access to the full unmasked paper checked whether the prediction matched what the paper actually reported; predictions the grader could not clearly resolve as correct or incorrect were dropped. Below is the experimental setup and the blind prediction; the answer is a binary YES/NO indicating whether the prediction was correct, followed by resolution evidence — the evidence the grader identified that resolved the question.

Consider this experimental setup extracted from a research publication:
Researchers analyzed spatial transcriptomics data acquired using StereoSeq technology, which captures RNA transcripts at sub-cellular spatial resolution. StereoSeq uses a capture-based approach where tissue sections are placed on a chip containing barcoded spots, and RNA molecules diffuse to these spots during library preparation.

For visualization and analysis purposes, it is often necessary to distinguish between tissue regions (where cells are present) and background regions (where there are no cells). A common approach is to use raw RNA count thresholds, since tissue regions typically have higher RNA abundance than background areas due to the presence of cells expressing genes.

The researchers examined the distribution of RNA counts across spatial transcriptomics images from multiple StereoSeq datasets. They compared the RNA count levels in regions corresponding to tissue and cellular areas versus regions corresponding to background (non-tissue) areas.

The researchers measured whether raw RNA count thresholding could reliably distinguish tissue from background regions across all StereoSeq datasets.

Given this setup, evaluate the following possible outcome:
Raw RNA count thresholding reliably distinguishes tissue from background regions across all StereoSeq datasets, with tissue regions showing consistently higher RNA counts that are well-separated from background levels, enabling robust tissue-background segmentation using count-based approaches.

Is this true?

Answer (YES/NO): NO